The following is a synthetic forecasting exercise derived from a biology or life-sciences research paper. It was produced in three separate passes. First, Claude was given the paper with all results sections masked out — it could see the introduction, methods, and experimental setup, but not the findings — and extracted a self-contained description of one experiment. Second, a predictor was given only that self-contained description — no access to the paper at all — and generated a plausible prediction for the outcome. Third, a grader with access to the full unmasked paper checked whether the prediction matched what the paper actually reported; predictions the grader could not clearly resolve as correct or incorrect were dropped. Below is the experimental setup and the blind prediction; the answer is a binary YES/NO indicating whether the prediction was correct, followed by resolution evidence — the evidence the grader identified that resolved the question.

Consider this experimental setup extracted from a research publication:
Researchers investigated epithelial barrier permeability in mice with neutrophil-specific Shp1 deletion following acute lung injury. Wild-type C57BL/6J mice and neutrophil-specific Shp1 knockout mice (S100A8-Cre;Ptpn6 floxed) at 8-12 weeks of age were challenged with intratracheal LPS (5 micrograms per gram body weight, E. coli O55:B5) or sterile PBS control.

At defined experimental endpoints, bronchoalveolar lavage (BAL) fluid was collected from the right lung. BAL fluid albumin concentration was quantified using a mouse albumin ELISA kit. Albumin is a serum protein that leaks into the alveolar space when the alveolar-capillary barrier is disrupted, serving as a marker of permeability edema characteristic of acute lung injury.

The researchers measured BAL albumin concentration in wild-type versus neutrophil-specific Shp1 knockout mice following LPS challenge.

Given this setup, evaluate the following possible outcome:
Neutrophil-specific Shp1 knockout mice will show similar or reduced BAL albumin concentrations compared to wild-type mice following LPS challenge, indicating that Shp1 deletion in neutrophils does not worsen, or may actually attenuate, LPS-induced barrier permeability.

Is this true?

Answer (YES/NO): NO